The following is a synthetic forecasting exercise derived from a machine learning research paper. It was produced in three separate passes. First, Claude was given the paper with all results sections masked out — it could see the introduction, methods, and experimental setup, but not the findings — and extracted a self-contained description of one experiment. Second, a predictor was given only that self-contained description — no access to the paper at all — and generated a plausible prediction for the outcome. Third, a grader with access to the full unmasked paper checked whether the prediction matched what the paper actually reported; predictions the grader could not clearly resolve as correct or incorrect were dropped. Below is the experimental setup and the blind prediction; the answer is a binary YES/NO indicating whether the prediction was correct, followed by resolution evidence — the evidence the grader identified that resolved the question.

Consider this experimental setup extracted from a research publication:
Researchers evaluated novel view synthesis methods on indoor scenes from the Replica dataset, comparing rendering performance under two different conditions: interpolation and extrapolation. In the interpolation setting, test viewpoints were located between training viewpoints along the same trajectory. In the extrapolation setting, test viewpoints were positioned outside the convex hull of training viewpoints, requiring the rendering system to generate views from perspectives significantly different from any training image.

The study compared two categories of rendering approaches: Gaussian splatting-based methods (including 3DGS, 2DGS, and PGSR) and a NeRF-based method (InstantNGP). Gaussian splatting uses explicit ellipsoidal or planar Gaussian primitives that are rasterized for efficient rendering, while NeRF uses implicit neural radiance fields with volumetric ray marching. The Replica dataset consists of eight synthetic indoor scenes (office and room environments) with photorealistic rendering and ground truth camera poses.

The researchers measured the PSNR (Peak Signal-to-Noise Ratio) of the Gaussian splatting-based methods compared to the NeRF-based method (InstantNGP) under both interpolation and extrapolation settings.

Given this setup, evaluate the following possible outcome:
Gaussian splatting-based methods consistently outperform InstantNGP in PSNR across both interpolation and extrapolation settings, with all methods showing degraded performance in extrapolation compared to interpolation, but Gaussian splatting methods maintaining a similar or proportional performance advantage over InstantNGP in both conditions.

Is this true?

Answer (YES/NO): NO